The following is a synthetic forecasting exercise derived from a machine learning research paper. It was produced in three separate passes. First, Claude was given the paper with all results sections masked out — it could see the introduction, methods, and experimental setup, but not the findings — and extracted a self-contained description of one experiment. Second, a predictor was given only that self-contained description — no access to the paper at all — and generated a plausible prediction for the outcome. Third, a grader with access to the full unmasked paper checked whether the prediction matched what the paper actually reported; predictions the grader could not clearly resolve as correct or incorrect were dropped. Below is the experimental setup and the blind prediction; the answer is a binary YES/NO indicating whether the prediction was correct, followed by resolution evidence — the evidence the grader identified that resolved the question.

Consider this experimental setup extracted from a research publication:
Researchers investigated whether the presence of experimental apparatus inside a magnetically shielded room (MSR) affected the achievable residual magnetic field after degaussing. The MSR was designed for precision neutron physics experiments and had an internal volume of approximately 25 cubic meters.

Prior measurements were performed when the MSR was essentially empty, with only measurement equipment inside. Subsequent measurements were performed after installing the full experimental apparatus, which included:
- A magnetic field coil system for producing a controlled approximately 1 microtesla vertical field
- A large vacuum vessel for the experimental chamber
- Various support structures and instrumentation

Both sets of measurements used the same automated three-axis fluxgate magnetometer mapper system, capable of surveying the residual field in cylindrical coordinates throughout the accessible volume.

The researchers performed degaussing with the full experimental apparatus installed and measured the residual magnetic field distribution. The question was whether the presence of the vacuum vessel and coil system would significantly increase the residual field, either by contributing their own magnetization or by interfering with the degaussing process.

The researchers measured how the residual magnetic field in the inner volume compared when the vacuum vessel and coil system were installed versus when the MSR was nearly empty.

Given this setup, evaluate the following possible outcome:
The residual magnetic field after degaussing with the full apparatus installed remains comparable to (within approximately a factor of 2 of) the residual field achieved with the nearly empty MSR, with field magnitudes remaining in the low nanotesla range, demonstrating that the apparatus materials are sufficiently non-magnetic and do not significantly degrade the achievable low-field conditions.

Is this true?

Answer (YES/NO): NO